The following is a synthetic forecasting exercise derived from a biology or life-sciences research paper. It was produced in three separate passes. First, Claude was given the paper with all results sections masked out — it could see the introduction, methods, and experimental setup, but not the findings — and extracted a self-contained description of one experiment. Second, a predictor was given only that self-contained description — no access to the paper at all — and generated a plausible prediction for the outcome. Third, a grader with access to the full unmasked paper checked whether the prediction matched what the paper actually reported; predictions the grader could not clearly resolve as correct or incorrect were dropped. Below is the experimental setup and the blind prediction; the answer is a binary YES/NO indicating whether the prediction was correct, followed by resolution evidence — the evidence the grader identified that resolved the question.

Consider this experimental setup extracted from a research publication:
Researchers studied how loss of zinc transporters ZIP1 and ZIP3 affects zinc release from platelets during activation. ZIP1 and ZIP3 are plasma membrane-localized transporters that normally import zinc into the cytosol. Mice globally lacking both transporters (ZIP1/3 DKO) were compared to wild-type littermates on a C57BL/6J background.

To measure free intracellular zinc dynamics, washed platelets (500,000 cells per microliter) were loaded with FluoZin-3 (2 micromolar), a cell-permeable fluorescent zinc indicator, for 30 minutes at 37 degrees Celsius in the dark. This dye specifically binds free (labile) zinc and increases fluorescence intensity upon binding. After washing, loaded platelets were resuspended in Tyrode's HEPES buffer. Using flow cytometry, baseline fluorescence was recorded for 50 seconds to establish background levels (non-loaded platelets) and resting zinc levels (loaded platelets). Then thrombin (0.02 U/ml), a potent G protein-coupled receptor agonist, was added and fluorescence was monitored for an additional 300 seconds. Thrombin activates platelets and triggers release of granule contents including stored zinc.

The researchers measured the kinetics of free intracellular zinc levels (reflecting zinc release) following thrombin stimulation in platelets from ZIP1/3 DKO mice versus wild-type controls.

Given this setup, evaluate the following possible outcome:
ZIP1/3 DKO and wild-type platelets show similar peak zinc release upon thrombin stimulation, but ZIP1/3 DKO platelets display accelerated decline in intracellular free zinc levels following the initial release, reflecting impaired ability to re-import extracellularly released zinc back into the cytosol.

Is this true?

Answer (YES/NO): NO